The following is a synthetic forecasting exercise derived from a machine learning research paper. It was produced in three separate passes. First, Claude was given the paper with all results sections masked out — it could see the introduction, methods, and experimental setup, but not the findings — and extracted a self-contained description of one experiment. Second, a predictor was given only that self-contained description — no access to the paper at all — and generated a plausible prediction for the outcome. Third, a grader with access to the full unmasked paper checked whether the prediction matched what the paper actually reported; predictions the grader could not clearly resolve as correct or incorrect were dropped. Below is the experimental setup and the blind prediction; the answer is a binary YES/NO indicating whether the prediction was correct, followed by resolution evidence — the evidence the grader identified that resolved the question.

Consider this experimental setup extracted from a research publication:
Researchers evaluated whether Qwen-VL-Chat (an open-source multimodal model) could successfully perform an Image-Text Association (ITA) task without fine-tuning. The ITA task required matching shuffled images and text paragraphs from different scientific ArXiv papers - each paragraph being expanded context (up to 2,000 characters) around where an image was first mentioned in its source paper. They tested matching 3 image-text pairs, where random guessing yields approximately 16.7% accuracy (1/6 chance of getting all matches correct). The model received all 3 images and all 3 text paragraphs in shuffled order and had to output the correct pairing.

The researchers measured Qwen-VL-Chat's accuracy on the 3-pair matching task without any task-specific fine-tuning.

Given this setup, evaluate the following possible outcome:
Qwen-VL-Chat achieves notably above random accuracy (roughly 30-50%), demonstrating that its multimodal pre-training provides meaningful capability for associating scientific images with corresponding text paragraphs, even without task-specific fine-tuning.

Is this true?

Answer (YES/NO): NO